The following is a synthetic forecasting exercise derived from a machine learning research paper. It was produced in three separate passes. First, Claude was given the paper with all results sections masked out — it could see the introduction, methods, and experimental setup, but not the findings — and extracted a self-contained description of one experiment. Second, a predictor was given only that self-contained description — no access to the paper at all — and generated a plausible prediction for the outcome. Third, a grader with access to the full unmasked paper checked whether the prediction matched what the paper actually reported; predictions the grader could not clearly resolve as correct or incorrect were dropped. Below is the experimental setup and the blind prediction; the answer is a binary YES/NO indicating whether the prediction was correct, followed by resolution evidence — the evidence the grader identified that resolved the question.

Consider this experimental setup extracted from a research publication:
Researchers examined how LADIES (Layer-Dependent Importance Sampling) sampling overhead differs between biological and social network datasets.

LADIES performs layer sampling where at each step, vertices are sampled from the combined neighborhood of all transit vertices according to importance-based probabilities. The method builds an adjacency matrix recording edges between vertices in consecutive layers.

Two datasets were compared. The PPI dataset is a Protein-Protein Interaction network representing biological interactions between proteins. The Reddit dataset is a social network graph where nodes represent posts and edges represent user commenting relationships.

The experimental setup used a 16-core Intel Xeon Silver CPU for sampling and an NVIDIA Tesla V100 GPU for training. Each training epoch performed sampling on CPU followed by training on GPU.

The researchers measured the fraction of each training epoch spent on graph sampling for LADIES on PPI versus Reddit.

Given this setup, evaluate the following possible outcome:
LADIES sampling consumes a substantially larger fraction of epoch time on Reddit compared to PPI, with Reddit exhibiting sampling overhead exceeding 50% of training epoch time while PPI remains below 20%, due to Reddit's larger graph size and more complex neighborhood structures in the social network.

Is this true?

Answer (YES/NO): NO